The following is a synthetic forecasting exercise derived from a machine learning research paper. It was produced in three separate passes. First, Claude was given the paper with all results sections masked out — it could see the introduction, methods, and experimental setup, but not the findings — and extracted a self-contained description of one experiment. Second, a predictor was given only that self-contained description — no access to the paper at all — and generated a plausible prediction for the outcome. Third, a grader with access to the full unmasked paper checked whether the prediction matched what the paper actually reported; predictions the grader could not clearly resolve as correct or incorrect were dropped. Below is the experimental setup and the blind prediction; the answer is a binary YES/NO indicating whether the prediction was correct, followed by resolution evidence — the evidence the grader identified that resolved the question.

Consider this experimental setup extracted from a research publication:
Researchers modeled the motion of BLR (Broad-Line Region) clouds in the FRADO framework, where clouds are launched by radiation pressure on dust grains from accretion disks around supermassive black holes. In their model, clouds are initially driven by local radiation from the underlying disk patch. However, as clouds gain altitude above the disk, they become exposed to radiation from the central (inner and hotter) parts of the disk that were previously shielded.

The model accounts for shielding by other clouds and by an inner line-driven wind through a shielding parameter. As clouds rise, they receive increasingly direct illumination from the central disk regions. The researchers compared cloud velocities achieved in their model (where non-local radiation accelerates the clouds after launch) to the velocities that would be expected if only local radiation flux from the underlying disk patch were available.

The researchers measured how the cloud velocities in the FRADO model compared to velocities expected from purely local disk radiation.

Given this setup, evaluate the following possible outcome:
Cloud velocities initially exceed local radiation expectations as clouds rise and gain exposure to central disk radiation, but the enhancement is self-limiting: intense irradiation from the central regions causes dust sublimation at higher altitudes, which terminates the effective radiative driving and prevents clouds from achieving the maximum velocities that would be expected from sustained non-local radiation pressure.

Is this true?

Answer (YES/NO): YES